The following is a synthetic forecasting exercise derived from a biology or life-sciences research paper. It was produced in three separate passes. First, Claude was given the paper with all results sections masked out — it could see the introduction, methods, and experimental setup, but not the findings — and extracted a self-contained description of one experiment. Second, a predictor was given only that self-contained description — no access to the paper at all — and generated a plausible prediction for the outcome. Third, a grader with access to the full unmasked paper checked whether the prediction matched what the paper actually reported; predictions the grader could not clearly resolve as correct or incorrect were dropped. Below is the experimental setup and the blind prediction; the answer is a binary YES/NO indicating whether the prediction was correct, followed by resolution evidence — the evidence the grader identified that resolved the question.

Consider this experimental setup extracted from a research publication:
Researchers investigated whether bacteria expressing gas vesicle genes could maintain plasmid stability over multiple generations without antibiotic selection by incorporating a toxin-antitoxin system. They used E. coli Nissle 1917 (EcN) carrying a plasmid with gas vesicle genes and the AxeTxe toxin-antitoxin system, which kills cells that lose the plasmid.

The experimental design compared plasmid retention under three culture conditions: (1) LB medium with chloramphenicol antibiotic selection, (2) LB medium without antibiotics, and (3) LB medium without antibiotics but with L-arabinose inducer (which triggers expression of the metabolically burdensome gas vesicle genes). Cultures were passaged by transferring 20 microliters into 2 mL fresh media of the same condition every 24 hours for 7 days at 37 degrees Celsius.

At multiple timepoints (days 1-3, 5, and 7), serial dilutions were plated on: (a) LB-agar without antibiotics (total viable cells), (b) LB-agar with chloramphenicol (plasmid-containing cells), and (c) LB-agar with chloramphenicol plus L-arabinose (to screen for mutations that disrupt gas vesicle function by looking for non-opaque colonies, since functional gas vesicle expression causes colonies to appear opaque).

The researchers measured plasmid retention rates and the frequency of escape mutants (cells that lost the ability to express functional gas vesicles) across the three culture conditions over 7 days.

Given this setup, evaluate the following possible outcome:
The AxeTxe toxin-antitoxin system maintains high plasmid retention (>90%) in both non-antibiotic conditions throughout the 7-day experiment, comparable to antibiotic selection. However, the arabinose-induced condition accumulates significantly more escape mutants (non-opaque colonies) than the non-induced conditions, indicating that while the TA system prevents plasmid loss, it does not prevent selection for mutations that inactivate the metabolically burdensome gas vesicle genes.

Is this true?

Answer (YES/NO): NO